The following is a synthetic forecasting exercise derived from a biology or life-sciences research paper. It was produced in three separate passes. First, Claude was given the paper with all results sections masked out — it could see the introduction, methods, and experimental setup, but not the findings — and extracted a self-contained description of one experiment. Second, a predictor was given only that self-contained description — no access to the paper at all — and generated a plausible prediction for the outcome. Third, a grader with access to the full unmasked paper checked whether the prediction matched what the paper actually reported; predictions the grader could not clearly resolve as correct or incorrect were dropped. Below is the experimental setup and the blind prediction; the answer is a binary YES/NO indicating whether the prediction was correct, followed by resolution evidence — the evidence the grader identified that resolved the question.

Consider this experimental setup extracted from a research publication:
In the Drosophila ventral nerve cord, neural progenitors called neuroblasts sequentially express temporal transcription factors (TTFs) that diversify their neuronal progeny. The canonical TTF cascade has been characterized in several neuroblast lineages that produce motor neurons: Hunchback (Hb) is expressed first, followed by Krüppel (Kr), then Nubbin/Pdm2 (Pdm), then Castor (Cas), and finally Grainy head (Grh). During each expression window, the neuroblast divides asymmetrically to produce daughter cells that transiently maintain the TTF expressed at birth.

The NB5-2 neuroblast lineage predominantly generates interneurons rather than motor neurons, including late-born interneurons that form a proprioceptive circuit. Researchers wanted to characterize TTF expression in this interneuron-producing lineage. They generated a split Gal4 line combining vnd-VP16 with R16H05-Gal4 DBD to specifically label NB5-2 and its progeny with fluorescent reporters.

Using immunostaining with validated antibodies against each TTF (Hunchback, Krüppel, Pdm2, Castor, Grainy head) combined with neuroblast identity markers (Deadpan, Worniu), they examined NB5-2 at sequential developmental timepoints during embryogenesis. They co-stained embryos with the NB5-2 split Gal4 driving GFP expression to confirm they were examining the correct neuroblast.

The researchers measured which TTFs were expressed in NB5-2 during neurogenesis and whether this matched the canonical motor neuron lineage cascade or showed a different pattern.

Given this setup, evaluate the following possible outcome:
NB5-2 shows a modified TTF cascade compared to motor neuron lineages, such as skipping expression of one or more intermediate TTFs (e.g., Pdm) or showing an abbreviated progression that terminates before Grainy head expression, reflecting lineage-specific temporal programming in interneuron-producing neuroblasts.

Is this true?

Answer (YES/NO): NO